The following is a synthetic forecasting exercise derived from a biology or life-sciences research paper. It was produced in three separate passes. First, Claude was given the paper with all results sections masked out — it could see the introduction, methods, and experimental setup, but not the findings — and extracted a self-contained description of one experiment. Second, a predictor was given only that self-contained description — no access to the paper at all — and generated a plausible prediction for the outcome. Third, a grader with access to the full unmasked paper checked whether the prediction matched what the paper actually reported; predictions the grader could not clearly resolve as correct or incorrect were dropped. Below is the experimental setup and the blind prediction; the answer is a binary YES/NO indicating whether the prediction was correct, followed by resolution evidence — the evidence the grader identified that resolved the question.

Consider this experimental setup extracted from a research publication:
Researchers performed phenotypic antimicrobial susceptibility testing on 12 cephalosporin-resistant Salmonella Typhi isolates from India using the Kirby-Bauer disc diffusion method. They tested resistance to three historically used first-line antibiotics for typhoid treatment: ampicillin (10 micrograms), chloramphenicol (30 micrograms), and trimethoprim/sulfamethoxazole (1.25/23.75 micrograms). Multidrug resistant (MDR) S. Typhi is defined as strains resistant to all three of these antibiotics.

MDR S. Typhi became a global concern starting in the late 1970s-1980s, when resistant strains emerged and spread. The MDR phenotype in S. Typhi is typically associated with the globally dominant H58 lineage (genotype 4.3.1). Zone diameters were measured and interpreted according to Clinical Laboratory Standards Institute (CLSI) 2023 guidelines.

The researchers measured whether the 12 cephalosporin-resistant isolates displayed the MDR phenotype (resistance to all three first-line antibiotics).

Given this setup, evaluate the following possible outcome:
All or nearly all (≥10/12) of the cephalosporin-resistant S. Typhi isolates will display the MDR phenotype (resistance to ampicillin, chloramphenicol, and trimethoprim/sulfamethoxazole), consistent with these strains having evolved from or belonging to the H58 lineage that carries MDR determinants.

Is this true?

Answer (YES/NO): NO